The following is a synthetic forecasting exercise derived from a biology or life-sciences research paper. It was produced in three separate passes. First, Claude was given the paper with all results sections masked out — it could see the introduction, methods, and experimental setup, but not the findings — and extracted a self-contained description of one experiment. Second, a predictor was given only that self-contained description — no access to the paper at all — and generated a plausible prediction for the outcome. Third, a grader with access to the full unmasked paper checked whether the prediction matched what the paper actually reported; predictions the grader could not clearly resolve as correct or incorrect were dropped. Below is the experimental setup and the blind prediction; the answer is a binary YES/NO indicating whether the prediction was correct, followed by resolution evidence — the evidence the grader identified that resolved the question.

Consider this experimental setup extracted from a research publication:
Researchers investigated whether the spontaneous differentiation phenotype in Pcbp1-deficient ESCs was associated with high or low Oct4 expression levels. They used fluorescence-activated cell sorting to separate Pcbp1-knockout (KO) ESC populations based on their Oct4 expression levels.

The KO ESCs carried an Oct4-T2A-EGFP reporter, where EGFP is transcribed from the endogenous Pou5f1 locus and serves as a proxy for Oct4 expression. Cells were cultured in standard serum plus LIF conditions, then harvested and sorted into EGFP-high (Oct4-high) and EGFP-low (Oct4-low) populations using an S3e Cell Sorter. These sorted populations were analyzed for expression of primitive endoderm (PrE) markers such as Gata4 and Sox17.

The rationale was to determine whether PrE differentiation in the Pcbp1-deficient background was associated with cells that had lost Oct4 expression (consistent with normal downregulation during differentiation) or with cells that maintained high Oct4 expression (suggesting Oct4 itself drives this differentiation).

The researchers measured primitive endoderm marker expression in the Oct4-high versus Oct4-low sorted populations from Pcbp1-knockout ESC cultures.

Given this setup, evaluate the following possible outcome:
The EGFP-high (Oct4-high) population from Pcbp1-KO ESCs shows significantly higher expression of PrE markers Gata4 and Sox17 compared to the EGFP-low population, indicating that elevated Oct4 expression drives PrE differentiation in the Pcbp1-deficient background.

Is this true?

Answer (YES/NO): YES